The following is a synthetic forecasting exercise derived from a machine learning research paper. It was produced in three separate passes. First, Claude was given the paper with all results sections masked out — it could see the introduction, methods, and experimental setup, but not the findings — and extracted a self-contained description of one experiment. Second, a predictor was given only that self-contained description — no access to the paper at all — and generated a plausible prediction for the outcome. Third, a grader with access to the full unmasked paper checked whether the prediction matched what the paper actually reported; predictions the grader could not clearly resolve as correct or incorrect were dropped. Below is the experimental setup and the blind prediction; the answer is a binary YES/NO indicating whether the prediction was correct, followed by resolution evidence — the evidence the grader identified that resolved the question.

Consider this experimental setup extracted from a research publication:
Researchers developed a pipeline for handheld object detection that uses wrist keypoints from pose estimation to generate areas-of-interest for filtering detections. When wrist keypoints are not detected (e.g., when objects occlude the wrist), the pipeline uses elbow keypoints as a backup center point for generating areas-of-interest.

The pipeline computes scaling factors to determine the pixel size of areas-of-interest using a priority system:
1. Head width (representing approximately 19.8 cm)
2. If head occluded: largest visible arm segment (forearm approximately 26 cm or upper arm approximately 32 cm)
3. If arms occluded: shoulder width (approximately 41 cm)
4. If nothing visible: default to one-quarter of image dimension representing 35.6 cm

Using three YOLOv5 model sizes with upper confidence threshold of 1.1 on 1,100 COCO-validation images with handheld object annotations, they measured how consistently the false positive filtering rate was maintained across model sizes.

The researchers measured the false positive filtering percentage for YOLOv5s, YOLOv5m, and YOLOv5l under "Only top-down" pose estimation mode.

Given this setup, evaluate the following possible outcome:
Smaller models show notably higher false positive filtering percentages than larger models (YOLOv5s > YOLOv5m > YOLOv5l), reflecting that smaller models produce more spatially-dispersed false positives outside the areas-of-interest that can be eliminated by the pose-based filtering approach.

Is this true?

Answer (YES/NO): NO